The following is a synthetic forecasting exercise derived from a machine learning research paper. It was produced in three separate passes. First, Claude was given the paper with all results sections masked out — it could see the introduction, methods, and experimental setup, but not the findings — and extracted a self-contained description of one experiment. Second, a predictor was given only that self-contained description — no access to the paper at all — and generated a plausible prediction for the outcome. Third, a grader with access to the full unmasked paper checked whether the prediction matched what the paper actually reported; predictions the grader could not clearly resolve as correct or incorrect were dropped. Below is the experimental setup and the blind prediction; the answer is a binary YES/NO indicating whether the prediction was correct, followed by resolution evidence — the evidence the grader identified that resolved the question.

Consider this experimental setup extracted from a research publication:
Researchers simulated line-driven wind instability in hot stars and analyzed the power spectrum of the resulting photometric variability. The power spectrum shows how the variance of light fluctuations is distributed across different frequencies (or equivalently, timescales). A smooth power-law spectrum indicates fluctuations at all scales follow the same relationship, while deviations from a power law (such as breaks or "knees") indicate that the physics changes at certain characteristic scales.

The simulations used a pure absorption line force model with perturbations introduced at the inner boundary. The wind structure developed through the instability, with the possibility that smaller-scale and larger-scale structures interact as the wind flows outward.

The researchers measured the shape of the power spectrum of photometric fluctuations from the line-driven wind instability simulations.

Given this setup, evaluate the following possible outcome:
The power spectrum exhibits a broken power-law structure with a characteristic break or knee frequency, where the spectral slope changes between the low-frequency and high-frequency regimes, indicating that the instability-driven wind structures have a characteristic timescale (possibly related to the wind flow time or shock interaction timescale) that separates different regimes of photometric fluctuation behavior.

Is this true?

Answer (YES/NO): YES